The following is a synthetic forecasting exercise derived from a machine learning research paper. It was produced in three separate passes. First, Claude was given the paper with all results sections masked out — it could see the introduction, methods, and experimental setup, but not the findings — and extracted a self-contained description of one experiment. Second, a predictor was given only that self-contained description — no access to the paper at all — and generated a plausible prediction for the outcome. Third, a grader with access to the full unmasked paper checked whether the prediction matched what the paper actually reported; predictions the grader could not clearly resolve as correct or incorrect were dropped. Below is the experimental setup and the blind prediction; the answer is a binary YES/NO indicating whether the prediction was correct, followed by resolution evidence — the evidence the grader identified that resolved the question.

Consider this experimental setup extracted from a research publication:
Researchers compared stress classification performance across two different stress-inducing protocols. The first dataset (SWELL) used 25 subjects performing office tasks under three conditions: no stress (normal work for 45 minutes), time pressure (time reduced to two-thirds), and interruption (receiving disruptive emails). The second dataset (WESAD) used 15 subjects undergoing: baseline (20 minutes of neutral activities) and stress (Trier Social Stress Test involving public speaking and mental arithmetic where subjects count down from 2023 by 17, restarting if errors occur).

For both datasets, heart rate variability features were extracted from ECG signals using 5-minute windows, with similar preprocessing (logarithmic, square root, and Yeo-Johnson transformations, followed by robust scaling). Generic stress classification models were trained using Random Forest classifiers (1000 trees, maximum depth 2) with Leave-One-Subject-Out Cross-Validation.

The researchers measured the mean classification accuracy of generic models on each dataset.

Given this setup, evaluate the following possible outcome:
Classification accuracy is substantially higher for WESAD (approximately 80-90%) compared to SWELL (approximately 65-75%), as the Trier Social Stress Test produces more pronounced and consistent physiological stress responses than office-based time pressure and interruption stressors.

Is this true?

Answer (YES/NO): NO